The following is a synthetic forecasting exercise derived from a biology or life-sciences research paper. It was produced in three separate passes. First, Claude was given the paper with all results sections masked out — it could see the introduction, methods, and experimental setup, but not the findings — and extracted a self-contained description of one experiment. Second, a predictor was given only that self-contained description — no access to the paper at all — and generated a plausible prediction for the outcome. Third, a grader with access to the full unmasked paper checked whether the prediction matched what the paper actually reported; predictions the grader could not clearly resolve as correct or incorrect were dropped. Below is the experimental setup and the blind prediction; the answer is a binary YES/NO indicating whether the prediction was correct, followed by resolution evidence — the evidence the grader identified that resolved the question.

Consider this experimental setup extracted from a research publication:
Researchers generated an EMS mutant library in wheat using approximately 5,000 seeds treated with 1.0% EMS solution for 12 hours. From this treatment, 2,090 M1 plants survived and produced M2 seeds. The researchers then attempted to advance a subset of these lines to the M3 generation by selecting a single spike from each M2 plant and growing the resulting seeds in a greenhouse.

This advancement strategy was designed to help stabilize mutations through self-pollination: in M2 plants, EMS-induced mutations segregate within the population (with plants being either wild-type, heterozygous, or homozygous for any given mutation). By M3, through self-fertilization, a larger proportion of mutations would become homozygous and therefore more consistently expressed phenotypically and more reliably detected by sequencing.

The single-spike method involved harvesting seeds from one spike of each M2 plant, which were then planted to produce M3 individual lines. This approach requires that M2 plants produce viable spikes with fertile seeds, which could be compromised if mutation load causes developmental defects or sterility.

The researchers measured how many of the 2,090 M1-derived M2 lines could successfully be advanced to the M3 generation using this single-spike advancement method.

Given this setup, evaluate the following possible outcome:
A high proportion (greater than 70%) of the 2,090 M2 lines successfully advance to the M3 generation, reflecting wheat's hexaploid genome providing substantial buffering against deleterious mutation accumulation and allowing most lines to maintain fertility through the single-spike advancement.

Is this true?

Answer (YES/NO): NO